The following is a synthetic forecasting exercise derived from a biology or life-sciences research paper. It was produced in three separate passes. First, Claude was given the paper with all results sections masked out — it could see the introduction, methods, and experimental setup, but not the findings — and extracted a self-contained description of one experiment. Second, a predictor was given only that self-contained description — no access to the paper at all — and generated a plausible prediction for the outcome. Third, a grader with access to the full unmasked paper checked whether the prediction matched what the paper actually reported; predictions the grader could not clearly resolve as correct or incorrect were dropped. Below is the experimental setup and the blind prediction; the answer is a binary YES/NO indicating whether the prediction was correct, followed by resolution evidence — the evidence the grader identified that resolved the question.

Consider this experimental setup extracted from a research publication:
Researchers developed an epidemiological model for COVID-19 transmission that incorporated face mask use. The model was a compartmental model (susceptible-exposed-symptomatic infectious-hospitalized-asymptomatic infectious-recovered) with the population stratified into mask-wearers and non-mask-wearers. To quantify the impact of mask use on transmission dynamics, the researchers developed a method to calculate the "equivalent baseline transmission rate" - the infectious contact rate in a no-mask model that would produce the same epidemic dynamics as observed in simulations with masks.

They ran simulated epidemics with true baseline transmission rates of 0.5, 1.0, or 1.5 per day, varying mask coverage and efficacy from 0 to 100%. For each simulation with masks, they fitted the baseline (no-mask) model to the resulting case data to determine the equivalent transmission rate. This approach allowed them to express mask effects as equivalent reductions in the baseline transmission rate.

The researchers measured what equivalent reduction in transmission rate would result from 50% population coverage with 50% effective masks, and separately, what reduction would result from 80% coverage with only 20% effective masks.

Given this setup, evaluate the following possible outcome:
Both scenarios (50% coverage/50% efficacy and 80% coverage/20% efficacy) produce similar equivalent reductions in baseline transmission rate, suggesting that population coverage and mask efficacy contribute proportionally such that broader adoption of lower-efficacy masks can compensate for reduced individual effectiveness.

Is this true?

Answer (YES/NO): NO